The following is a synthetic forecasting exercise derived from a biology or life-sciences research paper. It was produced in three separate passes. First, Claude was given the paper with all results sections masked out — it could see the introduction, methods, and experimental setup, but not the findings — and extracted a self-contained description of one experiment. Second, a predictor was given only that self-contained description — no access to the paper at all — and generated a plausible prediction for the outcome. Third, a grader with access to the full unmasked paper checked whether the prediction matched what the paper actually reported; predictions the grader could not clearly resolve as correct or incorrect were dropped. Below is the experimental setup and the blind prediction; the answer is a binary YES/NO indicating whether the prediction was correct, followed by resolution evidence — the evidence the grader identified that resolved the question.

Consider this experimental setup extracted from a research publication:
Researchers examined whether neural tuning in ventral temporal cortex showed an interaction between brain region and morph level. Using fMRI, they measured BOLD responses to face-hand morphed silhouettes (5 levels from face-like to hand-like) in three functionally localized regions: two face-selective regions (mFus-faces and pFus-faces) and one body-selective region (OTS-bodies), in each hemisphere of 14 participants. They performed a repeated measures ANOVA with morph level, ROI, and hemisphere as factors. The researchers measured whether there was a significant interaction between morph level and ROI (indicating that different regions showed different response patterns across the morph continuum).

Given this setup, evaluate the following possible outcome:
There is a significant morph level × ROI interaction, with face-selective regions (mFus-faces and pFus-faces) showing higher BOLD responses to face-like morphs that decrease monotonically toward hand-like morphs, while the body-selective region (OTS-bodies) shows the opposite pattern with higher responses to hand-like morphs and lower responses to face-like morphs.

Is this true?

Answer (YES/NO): YES